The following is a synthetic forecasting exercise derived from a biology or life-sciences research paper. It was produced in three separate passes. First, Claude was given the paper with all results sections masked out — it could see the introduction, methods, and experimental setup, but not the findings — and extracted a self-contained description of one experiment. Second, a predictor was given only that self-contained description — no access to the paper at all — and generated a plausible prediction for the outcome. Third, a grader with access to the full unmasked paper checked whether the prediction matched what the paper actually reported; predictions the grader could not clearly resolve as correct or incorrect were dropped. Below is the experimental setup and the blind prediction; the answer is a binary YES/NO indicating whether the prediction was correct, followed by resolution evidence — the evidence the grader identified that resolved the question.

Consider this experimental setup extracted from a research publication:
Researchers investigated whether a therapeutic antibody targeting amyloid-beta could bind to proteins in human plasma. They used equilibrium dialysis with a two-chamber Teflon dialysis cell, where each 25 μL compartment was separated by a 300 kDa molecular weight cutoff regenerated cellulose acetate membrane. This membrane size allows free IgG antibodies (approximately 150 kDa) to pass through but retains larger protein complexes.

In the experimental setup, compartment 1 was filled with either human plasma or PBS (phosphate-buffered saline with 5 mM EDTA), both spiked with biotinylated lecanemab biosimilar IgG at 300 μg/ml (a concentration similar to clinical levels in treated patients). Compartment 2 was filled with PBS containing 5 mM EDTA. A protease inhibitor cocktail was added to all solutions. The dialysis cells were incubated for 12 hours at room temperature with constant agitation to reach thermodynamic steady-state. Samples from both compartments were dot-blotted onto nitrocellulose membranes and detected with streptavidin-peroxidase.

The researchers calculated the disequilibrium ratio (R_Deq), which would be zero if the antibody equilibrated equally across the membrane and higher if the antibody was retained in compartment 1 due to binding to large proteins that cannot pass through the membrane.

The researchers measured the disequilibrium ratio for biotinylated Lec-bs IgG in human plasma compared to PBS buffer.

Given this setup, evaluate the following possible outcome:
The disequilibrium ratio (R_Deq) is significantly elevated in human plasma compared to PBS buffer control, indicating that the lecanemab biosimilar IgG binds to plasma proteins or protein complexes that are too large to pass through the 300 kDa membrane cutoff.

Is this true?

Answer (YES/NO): YES